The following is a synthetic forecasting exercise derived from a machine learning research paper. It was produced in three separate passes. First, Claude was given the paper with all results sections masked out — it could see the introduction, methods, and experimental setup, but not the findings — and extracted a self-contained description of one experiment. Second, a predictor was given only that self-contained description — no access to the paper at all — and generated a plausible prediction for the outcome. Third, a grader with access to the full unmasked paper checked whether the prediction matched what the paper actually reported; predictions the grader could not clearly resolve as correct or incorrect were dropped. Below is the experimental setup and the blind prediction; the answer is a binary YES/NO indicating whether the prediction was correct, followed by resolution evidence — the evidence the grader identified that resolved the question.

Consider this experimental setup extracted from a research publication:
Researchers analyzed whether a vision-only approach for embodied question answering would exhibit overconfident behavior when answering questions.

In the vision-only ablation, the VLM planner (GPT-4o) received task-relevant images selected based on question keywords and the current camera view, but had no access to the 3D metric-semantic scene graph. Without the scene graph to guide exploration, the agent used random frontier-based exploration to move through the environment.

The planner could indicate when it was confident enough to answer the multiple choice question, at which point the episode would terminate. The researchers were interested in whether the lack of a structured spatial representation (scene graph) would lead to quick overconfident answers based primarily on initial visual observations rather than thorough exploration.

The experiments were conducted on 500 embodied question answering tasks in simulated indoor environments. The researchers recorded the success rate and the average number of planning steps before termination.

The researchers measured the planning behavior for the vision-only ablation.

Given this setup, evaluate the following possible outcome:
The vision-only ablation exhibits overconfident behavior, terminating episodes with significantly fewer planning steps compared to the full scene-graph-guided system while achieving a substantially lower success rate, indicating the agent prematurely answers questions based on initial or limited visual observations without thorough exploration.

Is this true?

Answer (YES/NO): YES